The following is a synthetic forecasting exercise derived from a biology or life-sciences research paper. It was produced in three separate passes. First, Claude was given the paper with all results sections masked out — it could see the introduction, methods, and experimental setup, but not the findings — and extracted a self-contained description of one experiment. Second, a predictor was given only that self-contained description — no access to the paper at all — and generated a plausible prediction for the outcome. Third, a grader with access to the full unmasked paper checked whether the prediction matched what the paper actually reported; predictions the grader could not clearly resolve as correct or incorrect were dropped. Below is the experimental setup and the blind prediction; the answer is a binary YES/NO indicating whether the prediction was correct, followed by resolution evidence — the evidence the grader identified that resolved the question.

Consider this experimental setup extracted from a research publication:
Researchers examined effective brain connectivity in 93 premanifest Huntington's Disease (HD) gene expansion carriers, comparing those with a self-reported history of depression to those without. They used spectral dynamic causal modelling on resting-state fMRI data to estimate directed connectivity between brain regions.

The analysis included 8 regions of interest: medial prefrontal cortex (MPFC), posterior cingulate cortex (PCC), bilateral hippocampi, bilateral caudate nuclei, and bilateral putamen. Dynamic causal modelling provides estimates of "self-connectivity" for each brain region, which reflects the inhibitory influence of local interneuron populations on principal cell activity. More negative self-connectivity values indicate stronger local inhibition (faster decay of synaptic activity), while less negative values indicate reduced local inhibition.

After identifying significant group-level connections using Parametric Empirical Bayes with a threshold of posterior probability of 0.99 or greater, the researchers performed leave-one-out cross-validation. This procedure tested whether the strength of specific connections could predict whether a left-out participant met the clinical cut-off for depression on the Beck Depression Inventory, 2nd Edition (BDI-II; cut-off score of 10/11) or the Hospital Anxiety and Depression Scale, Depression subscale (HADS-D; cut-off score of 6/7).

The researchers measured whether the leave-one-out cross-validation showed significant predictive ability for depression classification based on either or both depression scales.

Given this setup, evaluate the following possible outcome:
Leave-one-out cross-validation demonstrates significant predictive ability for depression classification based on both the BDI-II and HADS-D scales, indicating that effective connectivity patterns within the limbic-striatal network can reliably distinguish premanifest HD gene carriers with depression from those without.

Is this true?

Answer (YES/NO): YES